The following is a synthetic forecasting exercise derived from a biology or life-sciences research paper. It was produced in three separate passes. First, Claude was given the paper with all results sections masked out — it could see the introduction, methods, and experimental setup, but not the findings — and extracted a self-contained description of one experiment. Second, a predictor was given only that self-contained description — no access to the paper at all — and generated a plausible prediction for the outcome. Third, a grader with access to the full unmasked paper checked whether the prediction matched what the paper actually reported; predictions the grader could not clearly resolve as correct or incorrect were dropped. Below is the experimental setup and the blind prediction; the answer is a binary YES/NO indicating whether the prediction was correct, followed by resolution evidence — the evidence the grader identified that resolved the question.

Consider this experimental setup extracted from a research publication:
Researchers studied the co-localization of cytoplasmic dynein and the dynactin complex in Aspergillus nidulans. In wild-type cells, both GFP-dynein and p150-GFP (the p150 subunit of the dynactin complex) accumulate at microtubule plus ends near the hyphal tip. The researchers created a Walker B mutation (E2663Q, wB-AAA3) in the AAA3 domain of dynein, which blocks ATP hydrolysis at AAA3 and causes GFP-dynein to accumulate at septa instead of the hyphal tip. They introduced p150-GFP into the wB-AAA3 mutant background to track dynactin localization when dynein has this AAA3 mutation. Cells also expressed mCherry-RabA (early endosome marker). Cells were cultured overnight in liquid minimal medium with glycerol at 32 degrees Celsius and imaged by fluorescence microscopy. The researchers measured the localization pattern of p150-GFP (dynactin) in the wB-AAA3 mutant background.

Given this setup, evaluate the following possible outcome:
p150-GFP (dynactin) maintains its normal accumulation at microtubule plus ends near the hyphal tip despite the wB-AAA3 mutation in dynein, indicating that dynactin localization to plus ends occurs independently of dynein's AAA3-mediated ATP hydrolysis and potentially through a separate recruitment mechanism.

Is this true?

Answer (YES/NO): NO